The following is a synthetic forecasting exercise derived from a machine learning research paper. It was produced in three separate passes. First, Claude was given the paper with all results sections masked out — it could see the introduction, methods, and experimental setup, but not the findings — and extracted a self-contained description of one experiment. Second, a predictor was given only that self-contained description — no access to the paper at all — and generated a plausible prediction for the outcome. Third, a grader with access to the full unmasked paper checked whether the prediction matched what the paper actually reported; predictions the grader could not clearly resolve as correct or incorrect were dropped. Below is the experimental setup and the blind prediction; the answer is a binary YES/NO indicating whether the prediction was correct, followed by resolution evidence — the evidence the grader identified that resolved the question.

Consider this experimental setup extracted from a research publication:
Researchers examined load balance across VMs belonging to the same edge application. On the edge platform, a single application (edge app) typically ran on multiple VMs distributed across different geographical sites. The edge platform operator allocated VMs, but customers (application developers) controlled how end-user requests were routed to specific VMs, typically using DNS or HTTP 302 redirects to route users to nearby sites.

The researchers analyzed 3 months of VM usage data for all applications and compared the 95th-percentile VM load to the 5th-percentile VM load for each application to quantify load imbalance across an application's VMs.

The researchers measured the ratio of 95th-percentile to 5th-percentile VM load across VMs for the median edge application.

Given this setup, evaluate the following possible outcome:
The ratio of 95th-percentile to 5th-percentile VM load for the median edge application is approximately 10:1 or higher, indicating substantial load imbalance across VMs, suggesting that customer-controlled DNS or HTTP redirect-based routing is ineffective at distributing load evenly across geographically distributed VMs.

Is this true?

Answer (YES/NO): NO